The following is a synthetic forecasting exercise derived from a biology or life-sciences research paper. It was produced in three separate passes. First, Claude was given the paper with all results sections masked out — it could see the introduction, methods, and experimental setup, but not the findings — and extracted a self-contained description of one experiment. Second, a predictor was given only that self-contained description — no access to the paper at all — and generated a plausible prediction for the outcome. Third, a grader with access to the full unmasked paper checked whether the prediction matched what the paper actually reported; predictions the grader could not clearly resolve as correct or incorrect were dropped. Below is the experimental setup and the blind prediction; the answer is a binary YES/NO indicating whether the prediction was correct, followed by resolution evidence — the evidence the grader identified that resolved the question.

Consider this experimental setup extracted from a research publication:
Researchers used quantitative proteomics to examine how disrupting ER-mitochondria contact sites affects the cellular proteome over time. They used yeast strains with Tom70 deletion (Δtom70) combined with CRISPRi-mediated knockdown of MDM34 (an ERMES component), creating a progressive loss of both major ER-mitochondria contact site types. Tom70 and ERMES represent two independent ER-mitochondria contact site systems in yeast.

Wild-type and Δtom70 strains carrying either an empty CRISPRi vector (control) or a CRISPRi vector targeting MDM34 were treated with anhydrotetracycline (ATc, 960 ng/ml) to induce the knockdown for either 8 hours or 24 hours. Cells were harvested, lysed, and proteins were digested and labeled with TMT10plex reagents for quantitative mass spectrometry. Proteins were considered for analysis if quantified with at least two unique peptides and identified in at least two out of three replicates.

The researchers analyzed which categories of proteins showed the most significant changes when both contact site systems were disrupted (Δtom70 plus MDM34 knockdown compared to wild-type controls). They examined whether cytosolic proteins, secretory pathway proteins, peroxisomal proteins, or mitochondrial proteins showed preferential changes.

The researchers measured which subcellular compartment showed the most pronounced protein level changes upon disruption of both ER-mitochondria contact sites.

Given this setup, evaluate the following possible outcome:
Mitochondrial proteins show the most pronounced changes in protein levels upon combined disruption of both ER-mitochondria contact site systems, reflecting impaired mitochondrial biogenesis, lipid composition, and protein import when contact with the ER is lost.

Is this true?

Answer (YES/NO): YES